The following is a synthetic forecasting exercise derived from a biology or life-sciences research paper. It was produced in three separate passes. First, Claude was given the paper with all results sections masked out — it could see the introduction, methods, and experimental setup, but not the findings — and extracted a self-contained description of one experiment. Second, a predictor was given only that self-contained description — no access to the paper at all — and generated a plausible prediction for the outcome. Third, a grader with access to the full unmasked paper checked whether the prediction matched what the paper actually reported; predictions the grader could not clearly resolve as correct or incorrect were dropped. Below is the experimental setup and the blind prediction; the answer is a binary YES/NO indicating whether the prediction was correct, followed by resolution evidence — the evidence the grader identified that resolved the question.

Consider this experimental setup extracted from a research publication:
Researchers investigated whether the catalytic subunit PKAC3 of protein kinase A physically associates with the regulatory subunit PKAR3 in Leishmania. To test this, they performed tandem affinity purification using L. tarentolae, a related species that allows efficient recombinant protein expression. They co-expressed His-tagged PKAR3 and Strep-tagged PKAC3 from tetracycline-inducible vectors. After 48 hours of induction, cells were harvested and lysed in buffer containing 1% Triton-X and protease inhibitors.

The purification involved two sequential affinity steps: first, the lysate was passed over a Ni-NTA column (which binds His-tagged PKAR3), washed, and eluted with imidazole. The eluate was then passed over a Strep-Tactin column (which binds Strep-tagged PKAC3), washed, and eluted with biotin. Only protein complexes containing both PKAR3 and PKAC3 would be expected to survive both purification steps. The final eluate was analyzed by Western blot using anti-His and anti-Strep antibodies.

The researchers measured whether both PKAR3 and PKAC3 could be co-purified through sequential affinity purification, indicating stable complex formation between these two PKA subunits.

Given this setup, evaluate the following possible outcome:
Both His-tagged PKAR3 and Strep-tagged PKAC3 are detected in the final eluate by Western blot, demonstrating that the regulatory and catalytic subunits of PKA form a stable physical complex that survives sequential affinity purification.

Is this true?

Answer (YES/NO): YES